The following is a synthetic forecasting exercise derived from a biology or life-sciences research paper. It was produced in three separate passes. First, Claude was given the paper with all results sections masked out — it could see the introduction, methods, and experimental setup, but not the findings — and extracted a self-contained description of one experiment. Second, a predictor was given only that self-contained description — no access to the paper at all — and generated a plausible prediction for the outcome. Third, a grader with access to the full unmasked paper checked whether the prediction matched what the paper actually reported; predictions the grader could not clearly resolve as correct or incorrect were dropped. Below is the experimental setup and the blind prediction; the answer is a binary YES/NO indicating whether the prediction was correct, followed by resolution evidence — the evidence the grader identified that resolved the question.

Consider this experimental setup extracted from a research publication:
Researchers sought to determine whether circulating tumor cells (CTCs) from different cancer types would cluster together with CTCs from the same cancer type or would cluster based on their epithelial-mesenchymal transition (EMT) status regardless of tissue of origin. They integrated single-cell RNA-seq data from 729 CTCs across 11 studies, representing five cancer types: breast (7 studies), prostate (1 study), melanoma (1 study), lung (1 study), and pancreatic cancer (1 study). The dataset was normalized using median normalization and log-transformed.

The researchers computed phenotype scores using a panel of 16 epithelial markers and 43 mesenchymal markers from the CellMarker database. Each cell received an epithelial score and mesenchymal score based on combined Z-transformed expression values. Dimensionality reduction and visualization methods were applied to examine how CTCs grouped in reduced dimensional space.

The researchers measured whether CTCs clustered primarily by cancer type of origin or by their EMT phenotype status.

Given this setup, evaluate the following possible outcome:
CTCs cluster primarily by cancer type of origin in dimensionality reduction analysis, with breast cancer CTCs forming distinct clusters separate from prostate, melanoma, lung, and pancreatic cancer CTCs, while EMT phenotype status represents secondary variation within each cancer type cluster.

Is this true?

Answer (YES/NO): NO